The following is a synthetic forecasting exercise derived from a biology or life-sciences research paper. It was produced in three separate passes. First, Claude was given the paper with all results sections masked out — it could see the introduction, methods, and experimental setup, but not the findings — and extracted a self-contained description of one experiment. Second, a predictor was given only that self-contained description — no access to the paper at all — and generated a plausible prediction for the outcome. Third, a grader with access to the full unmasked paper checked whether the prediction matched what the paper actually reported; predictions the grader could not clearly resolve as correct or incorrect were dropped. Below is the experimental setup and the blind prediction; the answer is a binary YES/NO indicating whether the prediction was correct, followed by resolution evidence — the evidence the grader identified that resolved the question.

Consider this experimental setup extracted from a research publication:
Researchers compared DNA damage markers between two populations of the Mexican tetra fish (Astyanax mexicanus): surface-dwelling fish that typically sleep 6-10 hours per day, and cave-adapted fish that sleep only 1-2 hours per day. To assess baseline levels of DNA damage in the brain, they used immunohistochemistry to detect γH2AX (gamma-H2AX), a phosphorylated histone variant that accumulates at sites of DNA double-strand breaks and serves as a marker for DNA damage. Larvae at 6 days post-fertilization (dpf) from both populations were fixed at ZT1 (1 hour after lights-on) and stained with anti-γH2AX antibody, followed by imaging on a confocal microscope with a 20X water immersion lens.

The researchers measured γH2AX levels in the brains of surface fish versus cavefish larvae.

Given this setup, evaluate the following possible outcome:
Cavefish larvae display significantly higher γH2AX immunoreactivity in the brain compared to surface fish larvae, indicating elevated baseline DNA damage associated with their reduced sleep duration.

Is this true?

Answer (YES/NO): YES